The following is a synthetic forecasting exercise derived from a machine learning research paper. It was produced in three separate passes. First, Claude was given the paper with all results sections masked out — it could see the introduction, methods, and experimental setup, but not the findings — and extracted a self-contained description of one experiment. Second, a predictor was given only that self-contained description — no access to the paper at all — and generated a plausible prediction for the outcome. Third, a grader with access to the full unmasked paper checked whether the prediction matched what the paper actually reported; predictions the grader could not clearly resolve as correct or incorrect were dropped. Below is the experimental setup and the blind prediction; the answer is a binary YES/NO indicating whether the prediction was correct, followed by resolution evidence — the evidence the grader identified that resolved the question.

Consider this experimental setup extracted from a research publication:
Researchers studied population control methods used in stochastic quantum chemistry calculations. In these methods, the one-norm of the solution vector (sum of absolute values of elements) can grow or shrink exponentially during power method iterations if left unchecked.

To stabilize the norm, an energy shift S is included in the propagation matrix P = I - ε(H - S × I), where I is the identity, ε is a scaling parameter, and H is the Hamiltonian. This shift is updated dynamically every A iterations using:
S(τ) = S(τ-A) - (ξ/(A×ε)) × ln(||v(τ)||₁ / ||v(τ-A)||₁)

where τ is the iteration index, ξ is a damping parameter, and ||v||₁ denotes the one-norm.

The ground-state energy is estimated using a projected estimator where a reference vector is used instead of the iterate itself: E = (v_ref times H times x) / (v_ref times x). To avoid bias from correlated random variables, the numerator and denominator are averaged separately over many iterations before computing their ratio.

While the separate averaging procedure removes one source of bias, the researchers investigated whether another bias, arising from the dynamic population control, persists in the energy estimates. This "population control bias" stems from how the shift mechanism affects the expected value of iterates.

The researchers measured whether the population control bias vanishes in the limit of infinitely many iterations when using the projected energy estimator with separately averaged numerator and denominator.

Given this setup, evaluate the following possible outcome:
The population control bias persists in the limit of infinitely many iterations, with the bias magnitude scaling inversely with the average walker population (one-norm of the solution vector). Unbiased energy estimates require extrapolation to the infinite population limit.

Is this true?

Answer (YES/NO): NO